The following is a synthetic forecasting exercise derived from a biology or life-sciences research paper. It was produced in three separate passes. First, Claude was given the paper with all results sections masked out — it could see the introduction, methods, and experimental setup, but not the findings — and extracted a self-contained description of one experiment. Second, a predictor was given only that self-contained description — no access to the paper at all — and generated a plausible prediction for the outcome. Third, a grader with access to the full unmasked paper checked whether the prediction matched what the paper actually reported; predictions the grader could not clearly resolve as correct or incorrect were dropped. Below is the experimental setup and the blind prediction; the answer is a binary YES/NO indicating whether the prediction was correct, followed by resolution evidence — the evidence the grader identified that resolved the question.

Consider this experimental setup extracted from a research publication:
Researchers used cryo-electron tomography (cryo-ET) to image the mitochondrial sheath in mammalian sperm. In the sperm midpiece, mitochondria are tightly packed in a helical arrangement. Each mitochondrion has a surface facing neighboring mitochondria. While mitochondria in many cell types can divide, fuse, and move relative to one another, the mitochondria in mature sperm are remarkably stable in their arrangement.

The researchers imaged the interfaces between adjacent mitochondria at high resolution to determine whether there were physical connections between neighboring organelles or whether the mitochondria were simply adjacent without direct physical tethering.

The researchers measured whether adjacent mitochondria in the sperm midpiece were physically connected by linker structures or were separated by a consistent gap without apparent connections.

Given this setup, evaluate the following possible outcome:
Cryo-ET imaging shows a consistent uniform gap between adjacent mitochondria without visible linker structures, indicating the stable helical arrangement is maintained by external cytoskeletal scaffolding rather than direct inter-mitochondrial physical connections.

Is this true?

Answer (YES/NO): NO